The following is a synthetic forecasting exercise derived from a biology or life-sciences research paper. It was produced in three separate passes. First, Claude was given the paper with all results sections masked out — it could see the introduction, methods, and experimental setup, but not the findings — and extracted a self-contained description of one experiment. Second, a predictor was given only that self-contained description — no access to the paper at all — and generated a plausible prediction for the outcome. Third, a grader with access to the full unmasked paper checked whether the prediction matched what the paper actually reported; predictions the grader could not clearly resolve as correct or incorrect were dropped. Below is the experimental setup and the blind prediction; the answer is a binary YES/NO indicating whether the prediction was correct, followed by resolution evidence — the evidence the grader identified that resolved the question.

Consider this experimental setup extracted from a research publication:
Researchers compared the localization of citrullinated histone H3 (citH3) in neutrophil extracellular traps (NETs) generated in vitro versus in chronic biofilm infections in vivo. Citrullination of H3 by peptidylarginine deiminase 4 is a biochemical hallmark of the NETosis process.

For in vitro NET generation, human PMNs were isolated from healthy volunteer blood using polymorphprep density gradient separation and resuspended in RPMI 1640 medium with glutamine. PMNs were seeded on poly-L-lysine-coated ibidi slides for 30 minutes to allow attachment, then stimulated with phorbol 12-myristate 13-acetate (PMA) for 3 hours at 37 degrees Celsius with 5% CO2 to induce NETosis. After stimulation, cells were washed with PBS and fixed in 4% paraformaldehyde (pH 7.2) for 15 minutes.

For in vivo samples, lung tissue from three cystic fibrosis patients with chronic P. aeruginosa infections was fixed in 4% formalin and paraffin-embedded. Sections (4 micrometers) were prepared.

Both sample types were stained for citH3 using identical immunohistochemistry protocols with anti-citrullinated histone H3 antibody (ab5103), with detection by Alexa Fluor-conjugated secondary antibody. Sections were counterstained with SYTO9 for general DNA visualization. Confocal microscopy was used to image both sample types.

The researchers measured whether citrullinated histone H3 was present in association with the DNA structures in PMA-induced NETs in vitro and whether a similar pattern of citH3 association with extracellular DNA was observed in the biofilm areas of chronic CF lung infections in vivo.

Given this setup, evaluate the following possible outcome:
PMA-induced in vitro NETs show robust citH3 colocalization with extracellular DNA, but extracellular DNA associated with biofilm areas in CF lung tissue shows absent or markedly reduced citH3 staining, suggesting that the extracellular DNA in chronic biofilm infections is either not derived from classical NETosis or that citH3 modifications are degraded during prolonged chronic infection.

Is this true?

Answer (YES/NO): YES